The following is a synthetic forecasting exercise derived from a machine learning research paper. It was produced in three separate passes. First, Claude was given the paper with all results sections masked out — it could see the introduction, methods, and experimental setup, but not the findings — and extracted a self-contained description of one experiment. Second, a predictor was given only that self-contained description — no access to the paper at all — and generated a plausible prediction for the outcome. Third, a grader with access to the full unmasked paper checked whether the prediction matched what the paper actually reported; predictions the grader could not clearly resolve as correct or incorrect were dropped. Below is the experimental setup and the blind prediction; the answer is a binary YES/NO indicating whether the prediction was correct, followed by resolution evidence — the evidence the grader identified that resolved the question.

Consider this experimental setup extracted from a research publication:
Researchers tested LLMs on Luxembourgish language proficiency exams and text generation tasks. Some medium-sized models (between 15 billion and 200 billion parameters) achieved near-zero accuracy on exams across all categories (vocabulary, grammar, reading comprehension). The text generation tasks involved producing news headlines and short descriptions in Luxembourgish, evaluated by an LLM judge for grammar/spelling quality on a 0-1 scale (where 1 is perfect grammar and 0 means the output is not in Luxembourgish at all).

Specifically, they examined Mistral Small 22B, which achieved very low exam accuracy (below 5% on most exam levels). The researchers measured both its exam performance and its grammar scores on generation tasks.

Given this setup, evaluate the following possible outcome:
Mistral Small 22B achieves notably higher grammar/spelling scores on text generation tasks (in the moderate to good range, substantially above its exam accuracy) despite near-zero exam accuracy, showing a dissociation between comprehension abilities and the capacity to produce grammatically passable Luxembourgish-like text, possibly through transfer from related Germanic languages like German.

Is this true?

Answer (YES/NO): YES